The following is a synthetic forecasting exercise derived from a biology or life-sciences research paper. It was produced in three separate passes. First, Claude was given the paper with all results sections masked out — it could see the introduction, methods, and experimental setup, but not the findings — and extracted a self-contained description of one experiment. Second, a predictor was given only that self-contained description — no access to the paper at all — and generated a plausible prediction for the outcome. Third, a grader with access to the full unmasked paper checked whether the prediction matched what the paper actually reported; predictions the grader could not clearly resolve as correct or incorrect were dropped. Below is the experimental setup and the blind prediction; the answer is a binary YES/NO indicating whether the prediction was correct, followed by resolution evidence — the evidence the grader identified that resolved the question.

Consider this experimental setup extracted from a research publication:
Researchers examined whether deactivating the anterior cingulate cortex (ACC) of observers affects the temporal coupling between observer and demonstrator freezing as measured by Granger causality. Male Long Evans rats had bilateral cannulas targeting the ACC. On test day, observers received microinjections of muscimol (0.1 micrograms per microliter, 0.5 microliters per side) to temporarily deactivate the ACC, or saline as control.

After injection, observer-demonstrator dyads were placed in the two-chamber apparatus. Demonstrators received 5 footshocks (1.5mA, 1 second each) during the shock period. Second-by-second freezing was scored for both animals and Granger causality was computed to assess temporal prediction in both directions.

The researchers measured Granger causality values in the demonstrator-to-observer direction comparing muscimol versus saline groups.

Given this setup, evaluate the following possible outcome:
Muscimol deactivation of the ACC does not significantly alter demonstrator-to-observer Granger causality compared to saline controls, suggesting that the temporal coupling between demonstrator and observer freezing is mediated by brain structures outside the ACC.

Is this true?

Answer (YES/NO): NO